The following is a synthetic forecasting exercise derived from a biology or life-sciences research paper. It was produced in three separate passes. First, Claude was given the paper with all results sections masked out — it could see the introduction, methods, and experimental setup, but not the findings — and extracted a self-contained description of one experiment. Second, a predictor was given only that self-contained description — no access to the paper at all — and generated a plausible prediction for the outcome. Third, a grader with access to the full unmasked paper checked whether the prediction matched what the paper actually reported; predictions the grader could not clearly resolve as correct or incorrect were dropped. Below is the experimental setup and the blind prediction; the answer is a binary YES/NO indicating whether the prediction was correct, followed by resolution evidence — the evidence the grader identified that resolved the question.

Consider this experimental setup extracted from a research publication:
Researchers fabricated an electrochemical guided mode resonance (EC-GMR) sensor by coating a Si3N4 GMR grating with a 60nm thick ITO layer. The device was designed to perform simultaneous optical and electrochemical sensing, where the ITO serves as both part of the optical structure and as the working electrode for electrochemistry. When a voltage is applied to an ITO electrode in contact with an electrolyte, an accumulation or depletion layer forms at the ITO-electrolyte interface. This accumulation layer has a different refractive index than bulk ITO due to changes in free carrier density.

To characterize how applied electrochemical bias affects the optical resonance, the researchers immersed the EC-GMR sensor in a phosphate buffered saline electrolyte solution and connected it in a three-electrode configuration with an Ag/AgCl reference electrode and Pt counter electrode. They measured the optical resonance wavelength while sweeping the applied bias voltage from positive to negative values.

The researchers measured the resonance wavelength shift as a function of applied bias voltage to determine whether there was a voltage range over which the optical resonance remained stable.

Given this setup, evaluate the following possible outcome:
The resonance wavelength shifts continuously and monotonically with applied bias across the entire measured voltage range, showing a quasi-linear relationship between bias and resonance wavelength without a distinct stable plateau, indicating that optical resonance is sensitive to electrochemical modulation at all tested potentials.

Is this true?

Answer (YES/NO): NO